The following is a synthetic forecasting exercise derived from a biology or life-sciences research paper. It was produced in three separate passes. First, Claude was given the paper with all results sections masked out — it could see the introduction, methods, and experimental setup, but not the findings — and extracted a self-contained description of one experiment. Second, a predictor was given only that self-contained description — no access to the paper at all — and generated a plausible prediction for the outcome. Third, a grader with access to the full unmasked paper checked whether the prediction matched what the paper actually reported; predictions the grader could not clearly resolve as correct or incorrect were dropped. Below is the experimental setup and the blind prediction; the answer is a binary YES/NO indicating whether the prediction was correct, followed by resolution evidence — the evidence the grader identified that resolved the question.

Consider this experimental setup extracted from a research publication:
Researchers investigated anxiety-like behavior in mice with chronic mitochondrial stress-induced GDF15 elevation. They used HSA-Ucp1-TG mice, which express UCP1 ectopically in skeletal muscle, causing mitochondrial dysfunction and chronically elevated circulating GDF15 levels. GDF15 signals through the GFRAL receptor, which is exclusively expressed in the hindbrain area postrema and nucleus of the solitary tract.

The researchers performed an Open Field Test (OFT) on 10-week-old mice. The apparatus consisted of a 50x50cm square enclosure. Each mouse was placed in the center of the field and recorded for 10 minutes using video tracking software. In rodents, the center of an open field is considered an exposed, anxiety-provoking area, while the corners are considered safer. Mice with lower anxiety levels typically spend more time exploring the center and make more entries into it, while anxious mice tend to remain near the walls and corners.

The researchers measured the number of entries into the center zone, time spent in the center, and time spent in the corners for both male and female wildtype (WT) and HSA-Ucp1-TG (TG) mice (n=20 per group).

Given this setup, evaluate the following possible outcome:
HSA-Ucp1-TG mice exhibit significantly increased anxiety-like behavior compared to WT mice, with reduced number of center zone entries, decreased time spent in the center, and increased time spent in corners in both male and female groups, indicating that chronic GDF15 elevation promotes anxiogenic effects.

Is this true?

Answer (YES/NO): NO